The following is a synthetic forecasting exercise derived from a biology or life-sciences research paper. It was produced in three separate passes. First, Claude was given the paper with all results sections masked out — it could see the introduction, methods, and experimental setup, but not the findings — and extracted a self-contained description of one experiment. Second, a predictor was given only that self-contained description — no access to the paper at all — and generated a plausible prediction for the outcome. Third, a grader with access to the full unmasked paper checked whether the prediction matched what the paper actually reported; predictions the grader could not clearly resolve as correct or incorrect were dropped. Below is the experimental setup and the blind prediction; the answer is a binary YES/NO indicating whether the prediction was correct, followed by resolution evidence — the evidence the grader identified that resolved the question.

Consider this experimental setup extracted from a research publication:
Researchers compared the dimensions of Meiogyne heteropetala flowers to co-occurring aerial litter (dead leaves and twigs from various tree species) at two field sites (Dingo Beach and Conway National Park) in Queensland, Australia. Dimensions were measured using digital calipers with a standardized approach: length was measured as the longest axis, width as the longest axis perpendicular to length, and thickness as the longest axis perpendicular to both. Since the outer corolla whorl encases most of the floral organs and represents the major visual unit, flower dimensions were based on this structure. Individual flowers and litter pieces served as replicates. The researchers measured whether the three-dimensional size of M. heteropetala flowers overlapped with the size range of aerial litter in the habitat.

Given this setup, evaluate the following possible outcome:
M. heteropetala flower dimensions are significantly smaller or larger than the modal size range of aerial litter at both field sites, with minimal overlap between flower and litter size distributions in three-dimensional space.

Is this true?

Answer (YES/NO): NO